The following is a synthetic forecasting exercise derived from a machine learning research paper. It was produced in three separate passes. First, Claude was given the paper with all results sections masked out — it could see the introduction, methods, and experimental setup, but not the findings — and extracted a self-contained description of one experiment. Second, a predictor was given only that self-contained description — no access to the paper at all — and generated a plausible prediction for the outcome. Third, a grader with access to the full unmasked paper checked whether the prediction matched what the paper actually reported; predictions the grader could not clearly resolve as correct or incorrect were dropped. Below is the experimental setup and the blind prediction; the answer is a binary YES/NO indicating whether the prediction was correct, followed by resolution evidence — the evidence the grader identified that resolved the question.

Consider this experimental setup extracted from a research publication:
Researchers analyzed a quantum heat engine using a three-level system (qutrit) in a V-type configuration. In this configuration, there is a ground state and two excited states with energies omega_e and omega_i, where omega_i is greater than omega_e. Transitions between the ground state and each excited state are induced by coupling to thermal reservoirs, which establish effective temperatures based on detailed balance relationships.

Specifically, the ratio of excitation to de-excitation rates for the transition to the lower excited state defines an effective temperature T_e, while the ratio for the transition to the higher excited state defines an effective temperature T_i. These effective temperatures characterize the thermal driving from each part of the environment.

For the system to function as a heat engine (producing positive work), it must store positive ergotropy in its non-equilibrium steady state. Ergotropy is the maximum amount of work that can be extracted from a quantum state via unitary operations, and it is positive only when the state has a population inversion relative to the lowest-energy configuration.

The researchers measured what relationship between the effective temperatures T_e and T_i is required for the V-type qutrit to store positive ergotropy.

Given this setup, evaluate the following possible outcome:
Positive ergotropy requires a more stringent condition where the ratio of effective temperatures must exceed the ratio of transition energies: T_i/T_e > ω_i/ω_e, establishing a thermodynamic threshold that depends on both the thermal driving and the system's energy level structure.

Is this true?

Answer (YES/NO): YES